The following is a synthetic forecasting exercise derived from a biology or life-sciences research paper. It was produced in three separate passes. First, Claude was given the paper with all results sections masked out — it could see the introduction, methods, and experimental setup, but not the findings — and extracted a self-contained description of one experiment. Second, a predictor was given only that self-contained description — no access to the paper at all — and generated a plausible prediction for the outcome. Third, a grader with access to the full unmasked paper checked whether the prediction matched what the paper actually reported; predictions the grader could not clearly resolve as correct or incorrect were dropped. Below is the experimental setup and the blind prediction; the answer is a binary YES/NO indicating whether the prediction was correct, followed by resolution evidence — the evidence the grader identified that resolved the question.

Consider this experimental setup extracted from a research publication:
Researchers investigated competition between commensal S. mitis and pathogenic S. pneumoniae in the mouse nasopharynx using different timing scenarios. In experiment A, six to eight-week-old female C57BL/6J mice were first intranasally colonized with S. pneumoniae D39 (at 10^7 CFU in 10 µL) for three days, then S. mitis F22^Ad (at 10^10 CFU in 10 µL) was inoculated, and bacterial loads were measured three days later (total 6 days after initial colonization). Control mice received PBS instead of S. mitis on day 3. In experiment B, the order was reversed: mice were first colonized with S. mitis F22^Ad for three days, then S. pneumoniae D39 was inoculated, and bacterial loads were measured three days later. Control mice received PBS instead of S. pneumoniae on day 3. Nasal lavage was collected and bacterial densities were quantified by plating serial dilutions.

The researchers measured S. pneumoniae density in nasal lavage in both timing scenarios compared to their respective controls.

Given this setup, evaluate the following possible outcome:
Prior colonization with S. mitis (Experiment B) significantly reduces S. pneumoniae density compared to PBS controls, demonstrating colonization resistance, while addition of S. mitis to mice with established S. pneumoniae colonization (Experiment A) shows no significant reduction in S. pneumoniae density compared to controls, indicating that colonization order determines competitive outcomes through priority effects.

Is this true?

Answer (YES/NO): NO